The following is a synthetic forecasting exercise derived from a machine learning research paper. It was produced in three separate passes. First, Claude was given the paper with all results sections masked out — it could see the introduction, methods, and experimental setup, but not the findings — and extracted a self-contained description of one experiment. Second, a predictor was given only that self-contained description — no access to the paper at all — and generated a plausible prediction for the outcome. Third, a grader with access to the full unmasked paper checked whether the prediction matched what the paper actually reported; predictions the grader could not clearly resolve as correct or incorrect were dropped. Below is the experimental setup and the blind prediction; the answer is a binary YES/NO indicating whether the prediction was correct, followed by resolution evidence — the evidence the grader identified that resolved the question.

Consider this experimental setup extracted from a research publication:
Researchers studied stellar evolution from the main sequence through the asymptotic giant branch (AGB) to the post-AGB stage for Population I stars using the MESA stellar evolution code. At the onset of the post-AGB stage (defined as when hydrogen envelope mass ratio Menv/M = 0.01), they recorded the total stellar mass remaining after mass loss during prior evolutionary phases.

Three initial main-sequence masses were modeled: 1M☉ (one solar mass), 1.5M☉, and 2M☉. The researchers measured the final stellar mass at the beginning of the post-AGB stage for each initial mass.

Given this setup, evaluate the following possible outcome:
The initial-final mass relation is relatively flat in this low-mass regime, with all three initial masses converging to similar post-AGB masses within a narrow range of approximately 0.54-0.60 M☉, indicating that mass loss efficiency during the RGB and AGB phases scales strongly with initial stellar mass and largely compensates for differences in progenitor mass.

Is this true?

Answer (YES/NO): NO